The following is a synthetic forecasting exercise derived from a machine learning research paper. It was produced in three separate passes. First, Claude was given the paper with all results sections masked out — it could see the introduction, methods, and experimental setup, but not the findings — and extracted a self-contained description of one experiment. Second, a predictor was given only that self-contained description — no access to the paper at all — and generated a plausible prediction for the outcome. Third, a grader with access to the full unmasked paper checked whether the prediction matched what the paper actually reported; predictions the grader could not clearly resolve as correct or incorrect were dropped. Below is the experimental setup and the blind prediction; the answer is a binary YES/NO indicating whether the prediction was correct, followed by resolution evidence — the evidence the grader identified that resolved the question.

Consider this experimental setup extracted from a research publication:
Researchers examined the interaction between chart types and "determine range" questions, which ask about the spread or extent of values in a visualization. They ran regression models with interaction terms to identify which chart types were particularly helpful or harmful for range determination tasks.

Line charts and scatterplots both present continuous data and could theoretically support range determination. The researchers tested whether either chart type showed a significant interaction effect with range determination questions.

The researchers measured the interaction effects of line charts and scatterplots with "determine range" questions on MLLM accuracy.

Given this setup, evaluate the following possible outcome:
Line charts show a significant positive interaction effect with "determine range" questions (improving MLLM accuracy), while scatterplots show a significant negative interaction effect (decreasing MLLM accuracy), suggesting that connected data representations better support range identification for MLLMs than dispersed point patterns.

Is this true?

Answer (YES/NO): YES